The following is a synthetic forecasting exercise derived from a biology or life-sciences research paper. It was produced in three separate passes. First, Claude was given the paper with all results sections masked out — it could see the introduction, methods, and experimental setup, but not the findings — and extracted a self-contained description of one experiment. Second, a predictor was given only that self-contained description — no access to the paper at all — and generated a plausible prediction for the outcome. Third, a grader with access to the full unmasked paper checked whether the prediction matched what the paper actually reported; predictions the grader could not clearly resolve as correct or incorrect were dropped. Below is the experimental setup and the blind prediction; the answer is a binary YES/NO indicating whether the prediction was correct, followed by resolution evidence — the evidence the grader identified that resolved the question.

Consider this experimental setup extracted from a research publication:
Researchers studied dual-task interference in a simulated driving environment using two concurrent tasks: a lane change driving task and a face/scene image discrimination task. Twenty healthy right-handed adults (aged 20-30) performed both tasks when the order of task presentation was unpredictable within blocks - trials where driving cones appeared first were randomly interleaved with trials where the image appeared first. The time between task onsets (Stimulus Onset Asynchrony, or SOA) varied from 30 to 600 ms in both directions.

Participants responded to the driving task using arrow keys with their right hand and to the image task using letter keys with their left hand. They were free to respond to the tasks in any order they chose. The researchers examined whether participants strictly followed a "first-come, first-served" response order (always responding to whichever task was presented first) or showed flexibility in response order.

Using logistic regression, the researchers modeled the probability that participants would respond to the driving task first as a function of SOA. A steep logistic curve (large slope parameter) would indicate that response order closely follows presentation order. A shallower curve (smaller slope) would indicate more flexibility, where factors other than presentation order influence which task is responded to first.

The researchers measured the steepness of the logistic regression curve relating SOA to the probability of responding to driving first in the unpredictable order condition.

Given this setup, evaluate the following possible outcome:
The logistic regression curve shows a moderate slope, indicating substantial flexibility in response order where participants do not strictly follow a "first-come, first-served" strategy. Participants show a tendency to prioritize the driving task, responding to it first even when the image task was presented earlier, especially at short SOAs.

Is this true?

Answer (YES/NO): YES